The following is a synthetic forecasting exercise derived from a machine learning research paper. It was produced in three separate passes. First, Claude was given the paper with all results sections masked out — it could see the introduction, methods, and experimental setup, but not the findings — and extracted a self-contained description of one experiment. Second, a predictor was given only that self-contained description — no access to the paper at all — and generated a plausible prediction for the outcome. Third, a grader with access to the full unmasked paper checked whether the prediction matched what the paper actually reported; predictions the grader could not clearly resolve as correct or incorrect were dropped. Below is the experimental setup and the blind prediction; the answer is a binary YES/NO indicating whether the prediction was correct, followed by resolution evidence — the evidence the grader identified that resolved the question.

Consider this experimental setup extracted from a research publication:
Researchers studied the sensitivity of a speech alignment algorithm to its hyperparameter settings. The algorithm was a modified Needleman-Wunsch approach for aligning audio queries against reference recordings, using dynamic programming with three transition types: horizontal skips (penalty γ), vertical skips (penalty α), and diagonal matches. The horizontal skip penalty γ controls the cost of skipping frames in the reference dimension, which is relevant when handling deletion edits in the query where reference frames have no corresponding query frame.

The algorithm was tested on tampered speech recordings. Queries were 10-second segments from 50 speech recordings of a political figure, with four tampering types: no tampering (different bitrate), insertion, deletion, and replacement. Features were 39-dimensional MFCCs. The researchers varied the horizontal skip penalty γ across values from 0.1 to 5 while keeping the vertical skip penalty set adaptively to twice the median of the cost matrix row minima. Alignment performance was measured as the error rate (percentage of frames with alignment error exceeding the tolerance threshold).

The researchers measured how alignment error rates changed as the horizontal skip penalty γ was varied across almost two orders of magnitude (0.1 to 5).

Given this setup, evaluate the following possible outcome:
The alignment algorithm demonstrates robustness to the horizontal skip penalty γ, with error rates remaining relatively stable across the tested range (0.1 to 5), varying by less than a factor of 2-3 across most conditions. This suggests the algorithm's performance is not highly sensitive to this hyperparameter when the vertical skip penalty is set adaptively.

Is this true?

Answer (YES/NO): YES